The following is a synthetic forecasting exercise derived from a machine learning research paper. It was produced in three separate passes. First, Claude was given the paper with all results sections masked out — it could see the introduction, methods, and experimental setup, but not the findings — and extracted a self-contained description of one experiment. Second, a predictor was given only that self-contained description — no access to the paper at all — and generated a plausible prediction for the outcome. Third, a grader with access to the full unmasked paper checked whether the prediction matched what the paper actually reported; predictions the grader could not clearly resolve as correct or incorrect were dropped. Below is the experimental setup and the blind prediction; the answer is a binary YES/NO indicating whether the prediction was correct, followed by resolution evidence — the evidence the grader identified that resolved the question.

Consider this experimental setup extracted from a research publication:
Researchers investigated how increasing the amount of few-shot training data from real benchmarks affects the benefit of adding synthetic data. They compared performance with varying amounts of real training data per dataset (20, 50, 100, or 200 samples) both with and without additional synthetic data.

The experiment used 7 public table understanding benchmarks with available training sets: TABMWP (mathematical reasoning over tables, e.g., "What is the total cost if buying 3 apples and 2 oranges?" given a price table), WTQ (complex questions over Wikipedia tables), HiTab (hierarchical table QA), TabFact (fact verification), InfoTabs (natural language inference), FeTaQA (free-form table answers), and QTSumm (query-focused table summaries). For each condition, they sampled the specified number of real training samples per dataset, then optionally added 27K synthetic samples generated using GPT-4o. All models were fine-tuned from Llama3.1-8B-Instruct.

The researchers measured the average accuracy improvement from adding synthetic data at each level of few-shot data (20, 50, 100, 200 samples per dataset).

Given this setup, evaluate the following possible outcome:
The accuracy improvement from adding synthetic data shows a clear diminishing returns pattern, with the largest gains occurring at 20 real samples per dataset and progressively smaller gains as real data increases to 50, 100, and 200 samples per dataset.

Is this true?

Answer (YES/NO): NO